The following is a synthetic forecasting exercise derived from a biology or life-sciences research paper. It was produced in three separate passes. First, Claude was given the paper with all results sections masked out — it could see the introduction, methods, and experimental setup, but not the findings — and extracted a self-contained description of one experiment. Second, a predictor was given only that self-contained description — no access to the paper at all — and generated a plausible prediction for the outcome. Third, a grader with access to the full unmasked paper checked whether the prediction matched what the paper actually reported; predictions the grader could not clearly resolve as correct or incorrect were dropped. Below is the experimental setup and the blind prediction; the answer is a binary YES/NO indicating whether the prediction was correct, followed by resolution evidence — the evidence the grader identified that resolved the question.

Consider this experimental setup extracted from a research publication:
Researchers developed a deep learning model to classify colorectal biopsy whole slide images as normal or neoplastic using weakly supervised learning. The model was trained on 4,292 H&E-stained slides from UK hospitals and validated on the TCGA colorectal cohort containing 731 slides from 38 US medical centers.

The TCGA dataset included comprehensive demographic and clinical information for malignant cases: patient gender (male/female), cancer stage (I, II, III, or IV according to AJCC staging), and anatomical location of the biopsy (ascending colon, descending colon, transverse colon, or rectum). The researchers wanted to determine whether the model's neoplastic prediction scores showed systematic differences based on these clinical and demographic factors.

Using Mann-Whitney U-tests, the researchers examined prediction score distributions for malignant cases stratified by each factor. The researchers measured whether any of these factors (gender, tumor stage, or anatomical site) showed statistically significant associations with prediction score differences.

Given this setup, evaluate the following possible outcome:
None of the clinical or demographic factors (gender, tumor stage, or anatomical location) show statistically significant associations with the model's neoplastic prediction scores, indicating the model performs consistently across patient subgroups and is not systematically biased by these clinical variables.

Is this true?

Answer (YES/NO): YES